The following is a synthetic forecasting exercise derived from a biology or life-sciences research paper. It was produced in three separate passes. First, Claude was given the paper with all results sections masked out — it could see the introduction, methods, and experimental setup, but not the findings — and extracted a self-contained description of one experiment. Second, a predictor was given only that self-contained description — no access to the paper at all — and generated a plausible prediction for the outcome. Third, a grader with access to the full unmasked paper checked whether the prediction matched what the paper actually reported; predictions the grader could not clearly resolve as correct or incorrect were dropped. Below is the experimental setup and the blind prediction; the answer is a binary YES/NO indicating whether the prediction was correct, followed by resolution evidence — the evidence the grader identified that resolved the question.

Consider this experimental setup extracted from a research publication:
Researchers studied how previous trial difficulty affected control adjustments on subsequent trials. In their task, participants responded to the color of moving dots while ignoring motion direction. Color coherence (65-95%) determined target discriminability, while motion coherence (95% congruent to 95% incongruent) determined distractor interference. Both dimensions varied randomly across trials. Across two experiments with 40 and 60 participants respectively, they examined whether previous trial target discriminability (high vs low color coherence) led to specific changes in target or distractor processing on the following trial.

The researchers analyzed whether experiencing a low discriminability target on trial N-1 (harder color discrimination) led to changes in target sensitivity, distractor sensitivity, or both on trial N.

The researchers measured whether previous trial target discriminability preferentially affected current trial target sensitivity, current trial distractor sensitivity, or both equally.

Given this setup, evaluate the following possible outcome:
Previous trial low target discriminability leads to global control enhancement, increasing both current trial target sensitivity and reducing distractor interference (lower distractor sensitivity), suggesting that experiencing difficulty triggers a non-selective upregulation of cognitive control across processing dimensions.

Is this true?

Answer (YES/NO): NO